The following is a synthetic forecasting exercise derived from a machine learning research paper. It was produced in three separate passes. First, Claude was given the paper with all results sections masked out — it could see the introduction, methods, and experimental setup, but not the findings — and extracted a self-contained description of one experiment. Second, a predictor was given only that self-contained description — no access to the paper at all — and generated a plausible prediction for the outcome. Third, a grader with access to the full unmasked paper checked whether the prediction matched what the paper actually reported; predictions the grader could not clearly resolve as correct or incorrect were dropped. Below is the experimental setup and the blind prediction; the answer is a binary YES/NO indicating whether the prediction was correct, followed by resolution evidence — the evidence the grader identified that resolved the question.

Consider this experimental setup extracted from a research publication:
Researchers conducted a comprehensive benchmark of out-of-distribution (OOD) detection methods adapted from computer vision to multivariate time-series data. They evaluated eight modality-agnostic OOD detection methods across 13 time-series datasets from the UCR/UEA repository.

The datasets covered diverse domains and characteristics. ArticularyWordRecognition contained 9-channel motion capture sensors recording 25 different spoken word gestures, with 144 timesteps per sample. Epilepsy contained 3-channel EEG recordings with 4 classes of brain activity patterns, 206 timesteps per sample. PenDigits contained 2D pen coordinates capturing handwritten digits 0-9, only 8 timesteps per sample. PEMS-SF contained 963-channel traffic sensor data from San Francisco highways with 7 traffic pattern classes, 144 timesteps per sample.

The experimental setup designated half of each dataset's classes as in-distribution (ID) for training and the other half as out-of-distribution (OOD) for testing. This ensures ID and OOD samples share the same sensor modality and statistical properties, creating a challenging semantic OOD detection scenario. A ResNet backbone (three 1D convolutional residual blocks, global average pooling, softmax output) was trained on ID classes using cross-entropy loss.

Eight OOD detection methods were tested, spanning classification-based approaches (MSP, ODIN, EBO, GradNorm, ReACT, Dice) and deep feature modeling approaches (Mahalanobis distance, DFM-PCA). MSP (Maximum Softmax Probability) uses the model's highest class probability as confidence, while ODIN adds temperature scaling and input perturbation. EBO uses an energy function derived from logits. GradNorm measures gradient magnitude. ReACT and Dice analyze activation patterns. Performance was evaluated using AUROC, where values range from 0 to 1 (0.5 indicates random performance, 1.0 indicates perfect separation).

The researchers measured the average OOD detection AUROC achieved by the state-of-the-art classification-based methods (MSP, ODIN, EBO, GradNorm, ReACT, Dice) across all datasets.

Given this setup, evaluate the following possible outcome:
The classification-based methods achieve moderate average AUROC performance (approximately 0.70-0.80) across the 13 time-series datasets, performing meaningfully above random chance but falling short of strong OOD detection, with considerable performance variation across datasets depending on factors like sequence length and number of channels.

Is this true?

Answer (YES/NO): NO